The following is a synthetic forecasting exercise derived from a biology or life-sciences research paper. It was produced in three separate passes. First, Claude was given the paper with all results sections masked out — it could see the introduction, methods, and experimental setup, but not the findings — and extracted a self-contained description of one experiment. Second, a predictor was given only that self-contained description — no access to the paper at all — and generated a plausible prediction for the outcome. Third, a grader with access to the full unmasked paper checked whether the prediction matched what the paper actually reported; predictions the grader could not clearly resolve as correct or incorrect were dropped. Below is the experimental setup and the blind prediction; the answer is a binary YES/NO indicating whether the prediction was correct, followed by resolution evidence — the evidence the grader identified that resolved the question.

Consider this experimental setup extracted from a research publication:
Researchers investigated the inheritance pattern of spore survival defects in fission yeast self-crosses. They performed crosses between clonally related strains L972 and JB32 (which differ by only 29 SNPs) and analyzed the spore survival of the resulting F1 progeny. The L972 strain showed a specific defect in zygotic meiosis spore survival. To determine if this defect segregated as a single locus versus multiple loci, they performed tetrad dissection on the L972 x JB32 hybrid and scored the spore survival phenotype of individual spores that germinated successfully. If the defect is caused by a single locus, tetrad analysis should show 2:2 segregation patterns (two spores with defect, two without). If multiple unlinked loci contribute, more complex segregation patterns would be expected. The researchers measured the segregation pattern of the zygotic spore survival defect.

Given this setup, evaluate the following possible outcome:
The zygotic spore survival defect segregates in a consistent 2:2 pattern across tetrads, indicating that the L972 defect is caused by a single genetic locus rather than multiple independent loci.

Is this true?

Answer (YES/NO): YES